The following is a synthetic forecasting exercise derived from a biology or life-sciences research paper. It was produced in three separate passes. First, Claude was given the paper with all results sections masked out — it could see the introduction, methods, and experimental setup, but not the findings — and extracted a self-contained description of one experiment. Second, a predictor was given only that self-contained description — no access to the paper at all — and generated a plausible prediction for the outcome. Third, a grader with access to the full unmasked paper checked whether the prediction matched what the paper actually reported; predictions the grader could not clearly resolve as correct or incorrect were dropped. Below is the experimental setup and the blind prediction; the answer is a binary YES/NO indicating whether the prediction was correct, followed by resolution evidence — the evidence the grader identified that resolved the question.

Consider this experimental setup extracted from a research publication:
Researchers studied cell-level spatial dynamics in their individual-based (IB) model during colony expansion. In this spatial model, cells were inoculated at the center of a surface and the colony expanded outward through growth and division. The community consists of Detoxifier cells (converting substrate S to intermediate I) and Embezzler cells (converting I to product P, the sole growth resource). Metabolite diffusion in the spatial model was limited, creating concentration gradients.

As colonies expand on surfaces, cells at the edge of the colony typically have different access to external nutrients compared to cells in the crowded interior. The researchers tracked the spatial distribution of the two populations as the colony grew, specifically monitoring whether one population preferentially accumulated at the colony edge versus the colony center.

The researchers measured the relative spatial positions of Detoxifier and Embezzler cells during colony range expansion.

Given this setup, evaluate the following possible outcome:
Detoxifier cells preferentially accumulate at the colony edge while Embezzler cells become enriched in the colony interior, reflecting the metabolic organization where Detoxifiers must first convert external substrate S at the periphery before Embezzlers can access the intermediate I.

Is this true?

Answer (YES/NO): NO